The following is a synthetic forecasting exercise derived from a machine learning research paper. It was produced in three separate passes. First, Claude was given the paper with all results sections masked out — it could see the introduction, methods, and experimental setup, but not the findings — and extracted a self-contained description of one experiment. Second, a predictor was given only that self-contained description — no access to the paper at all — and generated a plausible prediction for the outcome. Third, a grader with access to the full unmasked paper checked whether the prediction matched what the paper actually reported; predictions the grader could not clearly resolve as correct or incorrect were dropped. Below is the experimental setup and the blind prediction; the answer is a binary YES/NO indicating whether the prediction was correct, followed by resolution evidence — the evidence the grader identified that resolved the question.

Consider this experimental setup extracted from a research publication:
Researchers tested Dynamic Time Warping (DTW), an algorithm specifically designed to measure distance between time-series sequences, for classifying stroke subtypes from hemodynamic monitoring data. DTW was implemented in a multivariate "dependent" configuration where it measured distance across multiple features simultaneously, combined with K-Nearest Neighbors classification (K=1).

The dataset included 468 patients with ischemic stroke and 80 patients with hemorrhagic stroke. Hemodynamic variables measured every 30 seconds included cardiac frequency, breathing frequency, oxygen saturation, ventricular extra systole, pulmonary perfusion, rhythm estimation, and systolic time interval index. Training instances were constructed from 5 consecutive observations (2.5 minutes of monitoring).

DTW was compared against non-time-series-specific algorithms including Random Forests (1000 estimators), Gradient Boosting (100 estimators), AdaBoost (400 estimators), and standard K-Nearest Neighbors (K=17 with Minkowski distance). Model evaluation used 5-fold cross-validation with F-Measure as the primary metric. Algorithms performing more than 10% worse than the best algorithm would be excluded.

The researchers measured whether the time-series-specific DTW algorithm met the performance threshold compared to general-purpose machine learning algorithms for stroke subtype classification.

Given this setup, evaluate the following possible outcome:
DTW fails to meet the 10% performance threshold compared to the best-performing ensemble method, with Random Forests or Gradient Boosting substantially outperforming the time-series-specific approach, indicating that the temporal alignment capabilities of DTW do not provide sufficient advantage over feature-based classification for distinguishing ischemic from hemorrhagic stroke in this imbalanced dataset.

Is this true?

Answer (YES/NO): NO